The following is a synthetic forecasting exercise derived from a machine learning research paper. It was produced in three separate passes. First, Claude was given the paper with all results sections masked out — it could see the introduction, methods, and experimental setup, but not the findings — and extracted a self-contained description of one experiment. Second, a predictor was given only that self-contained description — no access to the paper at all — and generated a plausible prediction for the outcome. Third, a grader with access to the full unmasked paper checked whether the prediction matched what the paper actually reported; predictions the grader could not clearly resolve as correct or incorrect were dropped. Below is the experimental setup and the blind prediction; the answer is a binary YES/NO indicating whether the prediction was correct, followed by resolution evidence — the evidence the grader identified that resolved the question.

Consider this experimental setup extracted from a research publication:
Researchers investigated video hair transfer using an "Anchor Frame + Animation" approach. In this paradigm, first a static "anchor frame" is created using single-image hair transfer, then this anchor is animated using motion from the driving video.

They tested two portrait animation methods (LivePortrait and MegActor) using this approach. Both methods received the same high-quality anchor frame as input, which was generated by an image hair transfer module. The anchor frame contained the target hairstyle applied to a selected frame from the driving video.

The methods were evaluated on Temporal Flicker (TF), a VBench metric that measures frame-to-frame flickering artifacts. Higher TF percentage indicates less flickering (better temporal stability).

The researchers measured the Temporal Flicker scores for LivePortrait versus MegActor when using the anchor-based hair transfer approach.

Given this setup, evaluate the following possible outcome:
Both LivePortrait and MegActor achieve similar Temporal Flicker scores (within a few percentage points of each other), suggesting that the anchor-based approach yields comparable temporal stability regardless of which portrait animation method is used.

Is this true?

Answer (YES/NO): YES